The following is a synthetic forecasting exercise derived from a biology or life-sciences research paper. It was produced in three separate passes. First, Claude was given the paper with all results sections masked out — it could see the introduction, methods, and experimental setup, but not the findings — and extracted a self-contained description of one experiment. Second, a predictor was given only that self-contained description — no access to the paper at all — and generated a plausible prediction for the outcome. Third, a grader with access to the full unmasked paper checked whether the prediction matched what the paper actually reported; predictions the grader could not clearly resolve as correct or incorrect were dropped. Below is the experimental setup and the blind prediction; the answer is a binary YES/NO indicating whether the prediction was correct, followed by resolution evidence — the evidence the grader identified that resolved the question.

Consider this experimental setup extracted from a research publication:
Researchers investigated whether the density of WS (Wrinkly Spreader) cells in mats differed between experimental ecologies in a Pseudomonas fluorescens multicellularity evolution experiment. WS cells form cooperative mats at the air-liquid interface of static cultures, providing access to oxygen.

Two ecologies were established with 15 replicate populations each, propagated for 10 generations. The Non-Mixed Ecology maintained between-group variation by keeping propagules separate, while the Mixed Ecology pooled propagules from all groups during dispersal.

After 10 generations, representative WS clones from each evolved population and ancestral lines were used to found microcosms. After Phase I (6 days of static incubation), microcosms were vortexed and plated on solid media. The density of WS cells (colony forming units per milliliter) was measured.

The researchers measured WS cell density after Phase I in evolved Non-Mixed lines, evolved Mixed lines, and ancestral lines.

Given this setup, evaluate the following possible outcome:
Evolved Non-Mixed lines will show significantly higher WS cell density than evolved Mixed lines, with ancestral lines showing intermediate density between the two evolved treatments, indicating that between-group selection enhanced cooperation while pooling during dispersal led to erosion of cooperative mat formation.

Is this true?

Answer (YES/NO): NO